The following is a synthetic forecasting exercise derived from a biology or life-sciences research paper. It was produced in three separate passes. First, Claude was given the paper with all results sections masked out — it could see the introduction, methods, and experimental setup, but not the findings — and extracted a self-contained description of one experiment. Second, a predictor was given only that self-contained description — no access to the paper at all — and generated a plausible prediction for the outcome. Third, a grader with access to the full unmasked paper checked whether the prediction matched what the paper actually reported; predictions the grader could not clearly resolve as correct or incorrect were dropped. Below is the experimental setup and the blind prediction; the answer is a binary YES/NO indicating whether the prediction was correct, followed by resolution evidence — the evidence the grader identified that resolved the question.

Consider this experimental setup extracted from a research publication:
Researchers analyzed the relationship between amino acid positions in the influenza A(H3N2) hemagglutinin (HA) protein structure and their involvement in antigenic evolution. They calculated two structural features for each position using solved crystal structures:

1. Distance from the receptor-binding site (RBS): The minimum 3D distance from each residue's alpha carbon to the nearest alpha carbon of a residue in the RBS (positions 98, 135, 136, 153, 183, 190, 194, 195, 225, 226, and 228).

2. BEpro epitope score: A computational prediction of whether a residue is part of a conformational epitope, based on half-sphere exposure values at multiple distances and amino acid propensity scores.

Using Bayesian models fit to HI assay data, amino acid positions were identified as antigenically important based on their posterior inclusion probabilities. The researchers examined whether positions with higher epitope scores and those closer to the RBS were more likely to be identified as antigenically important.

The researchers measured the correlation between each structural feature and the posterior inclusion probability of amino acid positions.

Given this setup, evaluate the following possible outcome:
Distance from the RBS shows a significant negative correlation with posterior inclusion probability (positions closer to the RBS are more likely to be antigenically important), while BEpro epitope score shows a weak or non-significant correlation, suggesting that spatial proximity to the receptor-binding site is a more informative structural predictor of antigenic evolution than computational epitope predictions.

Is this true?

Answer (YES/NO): NO